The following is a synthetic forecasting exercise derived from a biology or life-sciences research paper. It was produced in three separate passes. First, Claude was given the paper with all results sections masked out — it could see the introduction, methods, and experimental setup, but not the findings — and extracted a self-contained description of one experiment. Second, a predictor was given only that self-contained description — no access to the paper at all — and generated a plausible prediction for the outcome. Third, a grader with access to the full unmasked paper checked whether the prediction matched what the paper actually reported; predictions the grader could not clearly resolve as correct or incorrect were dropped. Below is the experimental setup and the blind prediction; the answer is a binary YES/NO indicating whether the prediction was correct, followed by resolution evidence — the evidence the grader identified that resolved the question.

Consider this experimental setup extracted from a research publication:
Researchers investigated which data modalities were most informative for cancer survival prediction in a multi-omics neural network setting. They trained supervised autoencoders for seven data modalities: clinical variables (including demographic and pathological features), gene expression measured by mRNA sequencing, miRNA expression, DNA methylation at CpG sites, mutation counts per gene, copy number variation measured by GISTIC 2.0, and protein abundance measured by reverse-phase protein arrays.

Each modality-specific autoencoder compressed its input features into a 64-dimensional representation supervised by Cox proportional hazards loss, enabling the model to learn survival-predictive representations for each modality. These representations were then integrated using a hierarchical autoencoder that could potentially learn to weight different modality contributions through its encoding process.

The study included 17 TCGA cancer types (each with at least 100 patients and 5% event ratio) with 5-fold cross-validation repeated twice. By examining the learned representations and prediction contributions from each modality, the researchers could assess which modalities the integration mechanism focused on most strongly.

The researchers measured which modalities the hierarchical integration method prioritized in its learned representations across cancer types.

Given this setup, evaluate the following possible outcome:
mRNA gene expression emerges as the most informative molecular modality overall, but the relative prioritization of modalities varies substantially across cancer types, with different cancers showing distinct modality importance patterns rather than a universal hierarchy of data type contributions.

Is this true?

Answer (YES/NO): NO